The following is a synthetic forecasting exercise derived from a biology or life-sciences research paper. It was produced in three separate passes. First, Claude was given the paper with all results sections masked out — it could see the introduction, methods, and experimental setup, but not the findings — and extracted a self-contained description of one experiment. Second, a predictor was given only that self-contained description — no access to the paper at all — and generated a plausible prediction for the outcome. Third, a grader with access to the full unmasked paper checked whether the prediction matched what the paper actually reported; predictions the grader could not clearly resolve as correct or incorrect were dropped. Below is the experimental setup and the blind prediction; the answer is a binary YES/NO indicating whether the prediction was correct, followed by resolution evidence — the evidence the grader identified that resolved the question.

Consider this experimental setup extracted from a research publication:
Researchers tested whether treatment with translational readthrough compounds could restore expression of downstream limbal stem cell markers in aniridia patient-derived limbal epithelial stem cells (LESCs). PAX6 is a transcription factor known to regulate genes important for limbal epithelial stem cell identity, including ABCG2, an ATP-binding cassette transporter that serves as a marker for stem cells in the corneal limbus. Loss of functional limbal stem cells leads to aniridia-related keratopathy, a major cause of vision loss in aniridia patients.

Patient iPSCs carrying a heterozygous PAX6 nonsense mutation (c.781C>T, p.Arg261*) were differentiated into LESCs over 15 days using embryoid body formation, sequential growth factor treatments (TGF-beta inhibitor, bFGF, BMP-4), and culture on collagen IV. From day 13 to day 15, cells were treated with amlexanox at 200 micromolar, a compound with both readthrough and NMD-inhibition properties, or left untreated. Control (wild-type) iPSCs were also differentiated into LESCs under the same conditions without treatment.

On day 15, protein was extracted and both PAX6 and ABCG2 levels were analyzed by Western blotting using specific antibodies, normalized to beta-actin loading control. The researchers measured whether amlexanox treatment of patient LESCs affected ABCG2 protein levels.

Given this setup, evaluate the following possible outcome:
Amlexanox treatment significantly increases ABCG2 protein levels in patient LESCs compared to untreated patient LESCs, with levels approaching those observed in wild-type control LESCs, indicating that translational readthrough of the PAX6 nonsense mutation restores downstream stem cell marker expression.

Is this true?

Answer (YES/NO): NO